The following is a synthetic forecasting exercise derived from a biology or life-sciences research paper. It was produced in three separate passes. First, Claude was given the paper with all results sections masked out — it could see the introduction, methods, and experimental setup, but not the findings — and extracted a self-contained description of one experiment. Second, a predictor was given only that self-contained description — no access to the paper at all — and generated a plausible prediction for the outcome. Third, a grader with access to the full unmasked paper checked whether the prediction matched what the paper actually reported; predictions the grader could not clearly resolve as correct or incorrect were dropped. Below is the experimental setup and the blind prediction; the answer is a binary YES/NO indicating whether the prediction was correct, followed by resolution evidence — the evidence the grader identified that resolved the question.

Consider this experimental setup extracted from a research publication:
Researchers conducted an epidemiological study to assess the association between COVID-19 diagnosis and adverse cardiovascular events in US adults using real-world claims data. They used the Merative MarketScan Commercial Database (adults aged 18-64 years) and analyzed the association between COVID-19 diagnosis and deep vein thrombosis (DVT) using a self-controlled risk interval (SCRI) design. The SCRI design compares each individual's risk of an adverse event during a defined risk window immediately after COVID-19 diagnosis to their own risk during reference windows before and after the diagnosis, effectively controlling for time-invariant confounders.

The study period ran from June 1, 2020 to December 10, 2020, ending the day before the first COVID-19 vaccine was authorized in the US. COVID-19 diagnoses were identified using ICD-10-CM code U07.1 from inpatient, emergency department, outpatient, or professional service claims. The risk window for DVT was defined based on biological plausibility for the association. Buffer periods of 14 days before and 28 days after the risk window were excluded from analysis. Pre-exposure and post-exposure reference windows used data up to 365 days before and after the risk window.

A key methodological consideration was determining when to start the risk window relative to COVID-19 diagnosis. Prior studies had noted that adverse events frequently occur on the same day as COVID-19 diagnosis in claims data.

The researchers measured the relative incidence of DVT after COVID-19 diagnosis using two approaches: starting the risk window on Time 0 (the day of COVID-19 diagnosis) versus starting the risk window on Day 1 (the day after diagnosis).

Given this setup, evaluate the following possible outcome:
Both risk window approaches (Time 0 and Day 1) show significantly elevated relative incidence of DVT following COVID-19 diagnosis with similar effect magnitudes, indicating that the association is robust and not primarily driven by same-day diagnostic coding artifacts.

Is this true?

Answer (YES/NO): NO